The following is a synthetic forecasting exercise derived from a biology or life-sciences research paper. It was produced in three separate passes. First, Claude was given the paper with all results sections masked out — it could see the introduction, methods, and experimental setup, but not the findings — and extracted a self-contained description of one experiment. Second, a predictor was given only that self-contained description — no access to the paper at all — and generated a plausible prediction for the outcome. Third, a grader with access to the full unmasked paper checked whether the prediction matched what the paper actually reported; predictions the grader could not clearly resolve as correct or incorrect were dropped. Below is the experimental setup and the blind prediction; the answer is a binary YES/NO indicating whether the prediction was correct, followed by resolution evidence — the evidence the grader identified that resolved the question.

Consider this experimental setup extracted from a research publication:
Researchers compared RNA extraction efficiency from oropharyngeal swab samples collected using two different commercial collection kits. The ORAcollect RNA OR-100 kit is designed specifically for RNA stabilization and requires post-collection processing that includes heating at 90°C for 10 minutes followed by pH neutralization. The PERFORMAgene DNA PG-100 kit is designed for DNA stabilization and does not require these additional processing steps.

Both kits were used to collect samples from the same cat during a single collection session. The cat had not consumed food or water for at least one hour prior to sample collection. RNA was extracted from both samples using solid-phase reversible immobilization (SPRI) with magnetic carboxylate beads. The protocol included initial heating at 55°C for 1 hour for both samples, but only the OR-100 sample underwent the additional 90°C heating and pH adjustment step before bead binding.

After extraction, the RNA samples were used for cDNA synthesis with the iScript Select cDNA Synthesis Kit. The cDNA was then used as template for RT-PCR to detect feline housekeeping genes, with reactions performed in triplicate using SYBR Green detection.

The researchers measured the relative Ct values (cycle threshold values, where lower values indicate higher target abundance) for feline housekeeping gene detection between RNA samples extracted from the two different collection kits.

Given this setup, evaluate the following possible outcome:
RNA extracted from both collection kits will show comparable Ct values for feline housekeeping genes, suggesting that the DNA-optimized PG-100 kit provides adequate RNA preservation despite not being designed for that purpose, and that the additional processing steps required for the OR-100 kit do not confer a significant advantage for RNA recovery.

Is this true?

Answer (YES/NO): NO